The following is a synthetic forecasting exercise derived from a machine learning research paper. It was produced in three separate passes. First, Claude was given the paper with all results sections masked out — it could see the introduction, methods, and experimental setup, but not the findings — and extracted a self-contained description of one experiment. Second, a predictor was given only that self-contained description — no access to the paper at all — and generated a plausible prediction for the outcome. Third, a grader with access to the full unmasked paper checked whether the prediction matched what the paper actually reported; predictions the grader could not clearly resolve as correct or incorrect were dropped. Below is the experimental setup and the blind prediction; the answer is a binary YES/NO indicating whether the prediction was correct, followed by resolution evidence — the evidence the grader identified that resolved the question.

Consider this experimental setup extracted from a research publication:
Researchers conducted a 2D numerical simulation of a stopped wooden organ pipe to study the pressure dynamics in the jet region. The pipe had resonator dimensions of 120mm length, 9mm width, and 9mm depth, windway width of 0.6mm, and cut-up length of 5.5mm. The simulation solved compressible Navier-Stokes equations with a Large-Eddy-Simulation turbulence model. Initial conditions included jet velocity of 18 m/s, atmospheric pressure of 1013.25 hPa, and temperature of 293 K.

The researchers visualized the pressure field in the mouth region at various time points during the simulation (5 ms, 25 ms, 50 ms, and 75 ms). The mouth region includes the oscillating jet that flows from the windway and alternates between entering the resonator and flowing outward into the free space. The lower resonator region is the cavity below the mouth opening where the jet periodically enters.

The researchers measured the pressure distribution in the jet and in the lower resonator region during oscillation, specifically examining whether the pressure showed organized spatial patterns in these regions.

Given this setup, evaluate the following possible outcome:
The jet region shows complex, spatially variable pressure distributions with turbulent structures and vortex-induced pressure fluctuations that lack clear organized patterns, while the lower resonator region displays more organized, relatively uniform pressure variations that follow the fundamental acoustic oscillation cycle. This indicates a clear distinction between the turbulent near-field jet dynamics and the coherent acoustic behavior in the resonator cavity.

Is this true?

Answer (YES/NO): NO